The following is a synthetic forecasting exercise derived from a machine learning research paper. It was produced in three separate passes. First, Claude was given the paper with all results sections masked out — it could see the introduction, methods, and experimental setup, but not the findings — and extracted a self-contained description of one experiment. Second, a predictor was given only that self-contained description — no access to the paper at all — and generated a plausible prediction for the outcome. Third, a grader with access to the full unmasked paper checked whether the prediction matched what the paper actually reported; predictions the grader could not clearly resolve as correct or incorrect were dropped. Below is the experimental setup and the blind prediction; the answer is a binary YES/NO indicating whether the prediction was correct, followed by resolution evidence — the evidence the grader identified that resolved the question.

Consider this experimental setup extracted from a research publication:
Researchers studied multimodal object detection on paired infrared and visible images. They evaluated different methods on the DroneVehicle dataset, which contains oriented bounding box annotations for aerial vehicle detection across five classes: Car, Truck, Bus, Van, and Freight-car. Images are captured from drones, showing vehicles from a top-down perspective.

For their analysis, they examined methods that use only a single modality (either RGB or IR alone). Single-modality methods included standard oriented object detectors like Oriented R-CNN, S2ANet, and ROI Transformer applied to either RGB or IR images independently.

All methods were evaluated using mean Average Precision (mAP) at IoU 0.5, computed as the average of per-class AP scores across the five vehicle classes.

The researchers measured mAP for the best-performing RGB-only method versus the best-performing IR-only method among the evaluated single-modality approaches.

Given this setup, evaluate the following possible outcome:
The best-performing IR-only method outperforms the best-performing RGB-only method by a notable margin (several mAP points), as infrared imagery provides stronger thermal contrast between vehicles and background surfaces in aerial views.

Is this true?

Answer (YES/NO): YES